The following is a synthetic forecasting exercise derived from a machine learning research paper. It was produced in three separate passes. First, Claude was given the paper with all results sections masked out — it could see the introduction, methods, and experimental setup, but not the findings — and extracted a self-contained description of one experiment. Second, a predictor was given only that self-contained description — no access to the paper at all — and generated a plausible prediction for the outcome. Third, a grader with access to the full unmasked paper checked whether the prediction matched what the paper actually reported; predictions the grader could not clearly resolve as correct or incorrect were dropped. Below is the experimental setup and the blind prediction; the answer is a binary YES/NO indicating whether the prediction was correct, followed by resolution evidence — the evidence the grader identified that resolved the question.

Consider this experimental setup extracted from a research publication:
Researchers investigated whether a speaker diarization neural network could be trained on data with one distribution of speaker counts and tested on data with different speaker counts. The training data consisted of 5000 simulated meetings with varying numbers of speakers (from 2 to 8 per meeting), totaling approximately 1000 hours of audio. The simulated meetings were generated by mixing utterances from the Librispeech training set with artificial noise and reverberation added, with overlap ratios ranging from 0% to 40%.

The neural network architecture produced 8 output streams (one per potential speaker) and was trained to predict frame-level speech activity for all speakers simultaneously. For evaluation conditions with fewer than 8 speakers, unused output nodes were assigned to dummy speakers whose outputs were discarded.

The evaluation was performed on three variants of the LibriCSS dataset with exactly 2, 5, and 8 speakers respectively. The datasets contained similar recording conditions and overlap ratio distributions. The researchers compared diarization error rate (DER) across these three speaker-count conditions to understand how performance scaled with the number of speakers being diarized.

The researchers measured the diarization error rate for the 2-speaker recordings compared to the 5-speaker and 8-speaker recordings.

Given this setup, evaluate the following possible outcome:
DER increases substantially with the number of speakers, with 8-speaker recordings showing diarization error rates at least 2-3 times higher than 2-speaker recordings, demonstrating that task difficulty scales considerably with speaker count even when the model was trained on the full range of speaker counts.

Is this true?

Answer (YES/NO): NO